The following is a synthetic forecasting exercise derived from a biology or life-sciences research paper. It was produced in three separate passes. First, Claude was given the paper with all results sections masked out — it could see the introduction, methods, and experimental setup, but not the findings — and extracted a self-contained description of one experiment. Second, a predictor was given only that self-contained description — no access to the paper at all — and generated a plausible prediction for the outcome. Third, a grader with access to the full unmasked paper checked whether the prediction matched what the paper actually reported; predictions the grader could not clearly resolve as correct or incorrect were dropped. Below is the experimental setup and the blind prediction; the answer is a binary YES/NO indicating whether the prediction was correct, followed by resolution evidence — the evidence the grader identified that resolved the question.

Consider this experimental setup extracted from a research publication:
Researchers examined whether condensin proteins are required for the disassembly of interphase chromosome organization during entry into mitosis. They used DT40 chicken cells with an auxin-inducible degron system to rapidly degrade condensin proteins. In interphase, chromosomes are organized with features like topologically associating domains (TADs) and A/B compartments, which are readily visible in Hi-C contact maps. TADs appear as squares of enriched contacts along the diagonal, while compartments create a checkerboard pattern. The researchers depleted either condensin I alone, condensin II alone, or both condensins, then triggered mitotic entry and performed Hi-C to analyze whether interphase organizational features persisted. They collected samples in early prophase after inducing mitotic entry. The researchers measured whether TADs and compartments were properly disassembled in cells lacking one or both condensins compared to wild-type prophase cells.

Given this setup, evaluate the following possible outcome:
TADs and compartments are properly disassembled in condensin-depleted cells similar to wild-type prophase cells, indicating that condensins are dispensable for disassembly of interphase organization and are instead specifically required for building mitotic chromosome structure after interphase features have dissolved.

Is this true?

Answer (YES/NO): NO